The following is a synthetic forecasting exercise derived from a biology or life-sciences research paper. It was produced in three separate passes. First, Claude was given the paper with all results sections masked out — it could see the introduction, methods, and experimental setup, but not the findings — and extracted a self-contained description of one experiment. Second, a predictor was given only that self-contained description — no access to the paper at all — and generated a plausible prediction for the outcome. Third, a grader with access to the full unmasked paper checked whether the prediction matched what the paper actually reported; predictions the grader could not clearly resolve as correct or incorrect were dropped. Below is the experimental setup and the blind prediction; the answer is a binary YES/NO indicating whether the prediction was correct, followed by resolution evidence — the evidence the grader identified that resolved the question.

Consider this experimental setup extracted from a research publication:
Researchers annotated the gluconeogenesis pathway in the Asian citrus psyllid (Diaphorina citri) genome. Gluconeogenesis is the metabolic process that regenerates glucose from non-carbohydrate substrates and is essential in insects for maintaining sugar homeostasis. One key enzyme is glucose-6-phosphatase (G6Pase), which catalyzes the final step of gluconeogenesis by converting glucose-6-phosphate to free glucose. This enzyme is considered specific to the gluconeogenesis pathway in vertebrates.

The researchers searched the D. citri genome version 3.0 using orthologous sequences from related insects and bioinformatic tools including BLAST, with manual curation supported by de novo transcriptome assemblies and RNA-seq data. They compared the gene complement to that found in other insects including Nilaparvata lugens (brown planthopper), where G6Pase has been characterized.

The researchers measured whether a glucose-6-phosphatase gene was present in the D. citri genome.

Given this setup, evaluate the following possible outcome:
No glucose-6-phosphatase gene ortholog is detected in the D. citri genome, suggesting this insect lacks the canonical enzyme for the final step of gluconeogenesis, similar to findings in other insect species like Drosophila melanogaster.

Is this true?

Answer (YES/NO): YES